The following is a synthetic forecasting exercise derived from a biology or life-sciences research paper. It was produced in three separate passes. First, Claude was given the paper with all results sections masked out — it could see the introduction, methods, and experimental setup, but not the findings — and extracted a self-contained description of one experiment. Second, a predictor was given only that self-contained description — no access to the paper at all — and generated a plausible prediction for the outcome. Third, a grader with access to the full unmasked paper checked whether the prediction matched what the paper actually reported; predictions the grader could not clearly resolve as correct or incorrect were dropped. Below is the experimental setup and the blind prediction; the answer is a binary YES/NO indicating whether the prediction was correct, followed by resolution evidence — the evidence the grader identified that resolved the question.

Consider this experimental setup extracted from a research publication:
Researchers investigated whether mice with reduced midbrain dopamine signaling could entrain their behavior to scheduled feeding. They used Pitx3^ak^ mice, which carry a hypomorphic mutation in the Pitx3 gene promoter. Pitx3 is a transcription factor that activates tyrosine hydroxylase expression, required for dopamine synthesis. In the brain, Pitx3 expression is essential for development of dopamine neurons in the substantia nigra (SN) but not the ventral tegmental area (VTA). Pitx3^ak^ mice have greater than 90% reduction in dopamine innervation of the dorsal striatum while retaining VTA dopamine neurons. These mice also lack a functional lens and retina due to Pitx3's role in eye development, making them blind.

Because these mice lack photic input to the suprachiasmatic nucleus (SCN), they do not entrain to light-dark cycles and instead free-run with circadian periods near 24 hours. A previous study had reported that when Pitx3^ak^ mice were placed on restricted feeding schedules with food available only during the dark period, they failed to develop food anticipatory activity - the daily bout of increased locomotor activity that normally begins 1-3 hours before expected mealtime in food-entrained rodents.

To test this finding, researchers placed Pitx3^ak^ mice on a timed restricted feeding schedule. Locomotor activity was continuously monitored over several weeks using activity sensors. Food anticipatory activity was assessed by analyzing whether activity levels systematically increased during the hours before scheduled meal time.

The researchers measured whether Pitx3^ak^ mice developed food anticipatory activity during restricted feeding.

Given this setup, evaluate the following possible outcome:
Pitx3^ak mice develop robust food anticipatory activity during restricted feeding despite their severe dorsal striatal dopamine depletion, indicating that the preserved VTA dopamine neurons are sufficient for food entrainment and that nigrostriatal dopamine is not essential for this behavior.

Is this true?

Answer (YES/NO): NO